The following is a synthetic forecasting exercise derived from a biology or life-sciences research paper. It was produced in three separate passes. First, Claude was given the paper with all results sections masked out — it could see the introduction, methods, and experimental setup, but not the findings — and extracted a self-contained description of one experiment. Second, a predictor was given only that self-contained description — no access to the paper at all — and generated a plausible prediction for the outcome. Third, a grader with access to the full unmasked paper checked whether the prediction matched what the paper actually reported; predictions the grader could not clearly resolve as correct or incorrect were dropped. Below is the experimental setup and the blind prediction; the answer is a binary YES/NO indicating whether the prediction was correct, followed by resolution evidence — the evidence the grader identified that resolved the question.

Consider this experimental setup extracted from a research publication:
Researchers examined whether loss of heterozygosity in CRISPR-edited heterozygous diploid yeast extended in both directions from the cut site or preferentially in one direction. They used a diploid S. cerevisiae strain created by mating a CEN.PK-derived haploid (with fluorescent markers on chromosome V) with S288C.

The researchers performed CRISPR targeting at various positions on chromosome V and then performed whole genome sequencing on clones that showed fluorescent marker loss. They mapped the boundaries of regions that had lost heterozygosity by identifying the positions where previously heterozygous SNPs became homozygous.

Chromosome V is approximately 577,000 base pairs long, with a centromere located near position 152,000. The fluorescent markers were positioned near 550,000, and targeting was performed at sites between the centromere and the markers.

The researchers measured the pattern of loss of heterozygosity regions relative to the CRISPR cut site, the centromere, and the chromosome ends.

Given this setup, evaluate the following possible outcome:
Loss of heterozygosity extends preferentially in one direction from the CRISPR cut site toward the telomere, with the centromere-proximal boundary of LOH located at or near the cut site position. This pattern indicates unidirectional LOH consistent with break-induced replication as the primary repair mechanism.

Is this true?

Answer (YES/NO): NO